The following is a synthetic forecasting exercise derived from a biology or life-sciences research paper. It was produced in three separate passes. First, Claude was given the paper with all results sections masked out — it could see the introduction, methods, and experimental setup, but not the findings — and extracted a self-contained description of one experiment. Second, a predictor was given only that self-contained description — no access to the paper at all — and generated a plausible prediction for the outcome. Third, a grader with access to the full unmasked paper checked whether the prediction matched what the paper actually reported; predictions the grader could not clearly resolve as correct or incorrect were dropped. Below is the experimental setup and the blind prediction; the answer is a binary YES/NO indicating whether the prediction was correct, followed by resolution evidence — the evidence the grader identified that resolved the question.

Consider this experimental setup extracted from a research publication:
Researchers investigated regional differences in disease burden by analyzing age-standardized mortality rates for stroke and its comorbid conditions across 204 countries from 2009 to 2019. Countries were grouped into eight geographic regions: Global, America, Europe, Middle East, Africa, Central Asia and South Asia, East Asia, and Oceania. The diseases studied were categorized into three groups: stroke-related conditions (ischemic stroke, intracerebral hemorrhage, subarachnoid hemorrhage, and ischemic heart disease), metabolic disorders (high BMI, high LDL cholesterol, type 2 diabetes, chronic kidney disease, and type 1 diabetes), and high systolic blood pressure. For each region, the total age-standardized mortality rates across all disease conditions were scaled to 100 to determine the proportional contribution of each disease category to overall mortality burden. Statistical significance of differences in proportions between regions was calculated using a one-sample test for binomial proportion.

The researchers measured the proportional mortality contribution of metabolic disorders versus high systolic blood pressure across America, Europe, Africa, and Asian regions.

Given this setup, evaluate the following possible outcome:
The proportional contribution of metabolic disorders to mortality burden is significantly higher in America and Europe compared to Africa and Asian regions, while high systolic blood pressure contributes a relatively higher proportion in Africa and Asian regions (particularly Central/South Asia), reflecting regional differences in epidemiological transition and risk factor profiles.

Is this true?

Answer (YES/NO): NO